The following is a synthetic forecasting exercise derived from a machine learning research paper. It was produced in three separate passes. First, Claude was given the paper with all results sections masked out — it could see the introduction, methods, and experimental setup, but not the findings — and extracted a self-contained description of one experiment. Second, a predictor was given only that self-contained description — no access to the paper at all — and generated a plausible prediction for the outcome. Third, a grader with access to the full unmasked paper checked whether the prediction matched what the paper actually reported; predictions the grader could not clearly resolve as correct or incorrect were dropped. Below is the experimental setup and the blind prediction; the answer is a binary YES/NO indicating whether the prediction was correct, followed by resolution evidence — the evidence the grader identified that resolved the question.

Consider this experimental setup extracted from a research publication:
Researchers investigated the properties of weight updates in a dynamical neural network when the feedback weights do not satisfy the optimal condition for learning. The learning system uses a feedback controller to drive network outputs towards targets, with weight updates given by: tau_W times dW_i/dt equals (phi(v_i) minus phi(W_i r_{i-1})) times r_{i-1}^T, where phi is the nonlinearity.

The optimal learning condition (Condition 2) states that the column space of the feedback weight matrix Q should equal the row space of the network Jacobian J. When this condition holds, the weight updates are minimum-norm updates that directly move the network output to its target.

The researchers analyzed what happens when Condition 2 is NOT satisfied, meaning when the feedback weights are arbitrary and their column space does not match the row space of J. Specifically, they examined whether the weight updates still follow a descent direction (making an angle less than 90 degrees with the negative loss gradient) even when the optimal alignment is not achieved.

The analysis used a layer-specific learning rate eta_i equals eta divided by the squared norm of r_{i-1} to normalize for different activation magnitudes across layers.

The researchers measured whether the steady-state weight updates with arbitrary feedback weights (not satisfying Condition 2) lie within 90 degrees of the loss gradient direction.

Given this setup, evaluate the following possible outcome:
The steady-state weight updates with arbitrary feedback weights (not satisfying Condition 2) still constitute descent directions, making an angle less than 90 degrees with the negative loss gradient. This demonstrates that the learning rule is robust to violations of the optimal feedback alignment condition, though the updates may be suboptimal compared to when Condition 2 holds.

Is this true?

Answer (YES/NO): YES